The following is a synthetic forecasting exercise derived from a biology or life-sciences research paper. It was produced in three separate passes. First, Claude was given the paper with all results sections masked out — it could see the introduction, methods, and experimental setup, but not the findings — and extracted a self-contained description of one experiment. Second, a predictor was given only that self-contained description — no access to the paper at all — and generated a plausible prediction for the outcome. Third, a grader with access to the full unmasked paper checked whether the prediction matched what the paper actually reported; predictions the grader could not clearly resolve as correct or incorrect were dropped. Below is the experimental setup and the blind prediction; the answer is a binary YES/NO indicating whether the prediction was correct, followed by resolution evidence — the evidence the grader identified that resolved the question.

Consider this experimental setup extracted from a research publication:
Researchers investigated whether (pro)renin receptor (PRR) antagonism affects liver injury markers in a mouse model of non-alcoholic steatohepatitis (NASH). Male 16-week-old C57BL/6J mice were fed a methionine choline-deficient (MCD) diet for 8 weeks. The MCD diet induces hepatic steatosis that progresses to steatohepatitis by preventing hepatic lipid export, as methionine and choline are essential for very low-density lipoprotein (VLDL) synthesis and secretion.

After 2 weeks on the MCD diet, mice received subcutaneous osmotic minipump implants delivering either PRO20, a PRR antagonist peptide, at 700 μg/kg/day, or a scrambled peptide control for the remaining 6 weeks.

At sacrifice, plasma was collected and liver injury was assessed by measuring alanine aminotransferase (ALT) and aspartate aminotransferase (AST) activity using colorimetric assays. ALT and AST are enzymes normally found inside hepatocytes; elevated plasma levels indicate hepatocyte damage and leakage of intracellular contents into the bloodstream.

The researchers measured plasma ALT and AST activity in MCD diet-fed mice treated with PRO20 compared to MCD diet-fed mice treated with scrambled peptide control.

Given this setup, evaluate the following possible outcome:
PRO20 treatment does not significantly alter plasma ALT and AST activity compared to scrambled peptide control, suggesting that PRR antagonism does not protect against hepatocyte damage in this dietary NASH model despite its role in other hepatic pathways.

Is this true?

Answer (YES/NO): NO